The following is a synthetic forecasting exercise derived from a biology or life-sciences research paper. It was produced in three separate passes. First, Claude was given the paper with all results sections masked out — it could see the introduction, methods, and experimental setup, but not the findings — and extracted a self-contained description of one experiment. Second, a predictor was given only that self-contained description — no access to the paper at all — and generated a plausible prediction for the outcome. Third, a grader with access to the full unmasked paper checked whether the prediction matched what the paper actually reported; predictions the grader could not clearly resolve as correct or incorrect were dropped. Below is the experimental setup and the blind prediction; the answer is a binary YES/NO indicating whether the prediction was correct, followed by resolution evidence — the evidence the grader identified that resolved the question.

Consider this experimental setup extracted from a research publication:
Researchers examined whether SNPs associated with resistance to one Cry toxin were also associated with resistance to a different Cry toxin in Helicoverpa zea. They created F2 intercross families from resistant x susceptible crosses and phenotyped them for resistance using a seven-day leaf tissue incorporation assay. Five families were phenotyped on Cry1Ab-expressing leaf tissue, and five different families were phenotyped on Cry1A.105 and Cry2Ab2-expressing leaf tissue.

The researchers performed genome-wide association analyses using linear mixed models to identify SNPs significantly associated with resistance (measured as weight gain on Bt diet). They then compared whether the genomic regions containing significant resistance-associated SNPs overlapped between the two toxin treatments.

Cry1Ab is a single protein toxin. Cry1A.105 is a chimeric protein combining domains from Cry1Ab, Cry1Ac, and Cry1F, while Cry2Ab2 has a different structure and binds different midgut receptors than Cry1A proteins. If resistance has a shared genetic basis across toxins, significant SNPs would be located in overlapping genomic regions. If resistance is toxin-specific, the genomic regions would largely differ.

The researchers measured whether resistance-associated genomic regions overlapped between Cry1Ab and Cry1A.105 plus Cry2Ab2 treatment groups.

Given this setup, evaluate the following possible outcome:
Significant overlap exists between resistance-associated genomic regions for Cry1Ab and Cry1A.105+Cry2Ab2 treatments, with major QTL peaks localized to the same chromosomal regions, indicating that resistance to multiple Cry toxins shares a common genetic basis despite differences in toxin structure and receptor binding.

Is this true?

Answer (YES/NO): YES